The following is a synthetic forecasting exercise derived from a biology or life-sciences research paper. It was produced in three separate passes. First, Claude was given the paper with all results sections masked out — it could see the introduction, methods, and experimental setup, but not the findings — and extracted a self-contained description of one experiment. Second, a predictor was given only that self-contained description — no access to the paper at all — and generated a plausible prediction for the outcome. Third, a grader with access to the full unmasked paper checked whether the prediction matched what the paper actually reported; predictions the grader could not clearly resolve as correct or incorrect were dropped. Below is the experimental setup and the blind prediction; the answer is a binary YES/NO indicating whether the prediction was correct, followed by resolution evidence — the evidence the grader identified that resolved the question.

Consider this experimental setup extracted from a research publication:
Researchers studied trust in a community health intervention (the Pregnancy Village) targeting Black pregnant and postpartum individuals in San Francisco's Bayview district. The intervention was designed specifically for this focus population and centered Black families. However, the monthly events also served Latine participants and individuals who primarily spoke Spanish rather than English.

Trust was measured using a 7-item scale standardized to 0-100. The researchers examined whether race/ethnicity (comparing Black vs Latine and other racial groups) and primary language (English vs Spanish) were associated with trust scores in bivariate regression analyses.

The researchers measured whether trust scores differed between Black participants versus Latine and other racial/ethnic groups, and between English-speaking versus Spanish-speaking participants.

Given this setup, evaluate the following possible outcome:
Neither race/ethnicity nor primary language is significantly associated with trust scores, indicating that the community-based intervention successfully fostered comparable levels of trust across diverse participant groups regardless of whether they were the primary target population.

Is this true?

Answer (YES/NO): NO